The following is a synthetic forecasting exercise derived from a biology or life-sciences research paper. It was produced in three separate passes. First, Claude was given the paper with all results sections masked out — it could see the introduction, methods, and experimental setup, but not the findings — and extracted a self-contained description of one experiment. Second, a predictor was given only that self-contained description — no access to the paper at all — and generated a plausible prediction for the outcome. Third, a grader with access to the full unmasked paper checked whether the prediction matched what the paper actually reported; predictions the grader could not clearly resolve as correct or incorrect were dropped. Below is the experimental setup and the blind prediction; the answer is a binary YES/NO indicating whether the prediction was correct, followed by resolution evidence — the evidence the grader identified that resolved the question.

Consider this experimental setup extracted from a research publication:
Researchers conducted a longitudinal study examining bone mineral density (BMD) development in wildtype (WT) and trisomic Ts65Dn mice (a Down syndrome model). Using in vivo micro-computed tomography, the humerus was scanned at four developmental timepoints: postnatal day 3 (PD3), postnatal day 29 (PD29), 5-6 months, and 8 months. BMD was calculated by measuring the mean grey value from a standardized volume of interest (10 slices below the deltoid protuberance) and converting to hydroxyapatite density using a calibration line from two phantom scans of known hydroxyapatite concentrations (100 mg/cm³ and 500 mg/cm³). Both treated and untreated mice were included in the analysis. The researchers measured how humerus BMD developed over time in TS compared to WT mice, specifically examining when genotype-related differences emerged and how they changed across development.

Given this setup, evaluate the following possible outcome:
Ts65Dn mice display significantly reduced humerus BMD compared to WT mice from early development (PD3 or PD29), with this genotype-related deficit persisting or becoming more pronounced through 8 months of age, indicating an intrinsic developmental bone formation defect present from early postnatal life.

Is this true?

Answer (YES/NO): NO